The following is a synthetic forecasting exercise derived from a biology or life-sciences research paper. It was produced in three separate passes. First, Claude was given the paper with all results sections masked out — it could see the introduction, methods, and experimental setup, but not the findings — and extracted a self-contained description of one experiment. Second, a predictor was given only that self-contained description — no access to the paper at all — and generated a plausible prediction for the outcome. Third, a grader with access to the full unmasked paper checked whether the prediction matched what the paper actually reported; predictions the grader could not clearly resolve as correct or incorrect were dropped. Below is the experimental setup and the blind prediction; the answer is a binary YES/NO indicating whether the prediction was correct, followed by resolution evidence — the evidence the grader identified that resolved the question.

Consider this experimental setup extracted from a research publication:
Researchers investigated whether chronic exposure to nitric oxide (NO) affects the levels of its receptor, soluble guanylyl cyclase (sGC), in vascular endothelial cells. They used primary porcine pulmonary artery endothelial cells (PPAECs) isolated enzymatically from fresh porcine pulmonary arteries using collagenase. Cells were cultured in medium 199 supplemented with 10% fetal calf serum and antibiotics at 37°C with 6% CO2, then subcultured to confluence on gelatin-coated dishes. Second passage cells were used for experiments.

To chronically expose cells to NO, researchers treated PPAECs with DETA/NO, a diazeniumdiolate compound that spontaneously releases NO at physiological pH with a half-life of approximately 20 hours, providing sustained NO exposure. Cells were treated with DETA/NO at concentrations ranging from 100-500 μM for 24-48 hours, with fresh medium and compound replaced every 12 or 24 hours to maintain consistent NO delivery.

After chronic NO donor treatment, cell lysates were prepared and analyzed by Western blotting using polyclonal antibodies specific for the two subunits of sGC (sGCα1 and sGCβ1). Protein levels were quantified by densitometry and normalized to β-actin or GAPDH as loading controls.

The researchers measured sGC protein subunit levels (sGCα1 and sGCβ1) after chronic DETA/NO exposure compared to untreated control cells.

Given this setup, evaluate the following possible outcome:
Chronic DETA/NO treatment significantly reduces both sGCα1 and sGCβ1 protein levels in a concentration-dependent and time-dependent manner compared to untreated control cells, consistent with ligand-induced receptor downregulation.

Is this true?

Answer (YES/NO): NO